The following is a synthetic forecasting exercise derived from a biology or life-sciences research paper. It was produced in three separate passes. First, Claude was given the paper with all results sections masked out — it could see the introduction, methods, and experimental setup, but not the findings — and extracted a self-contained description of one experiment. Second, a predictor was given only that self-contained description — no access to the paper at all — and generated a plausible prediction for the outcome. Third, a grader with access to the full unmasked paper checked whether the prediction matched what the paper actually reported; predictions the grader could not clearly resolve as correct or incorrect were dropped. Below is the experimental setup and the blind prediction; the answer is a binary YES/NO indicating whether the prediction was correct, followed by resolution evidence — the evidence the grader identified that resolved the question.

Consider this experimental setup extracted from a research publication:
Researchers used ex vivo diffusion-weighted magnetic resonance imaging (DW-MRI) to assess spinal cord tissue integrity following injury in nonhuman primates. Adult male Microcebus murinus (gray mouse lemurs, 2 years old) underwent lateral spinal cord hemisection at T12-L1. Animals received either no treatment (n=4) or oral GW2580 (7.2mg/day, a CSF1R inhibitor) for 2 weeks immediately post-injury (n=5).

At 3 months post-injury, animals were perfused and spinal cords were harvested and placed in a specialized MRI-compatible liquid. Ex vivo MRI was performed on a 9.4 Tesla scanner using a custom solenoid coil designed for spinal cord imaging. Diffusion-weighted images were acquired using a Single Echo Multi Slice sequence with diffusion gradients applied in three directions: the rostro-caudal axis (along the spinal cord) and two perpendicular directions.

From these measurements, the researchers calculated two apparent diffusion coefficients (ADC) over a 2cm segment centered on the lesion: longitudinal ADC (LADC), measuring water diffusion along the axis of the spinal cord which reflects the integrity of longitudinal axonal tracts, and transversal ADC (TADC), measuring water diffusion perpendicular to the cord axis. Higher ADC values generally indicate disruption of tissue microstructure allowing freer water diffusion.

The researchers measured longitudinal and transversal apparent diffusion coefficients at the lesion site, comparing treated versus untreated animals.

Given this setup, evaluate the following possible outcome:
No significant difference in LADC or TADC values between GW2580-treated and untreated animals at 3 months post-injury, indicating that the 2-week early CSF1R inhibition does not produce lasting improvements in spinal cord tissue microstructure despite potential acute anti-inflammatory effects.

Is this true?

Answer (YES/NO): NO